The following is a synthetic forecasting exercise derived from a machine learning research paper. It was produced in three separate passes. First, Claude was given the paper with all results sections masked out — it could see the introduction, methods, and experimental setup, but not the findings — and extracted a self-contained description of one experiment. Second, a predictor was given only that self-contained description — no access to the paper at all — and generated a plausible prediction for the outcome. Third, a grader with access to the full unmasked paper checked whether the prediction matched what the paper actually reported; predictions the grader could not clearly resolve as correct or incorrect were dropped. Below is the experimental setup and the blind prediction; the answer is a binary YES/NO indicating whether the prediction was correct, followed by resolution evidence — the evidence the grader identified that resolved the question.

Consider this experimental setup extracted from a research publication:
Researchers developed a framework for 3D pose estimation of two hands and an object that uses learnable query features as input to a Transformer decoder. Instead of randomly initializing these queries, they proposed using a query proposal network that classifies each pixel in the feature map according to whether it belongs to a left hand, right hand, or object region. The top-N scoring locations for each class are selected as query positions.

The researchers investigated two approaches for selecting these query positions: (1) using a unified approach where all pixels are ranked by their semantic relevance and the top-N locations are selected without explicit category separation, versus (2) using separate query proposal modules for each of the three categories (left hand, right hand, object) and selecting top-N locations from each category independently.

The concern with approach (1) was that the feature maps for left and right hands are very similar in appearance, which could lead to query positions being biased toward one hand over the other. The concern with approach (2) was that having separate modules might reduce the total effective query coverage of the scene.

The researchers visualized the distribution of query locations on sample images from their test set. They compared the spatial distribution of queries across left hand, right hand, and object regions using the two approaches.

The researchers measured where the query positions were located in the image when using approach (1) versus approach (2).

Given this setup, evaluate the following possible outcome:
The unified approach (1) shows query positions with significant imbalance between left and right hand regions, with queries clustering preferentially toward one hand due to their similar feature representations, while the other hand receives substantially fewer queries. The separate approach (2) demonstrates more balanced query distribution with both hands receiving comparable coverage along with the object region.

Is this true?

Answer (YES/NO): YES